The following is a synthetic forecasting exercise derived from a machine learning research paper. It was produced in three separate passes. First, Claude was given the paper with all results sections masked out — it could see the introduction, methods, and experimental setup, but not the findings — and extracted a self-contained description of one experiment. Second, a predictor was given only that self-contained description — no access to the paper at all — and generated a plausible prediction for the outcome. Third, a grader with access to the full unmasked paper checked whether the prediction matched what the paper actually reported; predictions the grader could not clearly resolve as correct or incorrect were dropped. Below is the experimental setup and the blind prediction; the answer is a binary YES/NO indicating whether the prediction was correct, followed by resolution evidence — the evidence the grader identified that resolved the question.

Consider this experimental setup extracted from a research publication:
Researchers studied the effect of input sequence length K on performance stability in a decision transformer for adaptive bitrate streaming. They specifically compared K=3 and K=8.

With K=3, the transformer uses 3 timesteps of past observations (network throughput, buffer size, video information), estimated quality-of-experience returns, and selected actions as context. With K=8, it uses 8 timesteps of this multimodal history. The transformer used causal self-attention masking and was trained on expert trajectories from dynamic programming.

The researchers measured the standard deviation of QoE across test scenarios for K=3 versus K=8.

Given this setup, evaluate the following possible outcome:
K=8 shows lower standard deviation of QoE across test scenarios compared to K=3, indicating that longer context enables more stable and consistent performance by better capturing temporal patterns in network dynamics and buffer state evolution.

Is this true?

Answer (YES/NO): NO